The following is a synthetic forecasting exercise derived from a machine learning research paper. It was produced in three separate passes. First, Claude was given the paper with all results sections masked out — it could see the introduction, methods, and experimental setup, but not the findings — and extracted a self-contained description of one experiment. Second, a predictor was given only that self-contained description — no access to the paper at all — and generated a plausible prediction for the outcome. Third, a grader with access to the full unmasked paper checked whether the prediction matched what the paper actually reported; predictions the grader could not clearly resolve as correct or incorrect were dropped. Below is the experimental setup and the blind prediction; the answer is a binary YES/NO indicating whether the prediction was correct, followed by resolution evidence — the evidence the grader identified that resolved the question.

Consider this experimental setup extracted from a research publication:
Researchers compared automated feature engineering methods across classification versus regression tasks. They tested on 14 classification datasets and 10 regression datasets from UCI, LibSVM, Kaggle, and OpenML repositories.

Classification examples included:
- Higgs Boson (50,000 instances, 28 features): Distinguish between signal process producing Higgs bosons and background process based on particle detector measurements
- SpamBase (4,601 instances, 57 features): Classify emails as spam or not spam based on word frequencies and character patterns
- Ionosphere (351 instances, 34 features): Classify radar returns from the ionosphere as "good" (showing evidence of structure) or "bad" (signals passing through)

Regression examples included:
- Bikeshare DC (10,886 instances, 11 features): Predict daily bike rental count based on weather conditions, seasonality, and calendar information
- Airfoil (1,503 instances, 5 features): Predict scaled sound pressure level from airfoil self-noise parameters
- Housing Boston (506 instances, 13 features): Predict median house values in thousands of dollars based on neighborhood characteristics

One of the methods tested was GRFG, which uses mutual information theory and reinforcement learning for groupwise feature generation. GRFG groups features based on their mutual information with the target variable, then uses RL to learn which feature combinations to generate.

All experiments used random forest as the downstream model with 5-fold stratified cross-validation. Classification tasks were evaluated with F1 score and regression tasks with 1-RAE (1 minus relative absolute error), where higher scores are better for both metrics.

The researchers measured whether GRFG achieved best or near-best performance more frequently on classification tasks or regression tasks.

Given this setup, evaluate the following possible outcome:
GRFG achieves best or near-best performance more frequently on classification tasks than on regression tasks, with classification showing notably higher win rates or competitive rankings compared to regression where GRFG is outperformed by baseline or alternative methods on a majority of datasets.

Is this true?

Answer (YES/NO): NO